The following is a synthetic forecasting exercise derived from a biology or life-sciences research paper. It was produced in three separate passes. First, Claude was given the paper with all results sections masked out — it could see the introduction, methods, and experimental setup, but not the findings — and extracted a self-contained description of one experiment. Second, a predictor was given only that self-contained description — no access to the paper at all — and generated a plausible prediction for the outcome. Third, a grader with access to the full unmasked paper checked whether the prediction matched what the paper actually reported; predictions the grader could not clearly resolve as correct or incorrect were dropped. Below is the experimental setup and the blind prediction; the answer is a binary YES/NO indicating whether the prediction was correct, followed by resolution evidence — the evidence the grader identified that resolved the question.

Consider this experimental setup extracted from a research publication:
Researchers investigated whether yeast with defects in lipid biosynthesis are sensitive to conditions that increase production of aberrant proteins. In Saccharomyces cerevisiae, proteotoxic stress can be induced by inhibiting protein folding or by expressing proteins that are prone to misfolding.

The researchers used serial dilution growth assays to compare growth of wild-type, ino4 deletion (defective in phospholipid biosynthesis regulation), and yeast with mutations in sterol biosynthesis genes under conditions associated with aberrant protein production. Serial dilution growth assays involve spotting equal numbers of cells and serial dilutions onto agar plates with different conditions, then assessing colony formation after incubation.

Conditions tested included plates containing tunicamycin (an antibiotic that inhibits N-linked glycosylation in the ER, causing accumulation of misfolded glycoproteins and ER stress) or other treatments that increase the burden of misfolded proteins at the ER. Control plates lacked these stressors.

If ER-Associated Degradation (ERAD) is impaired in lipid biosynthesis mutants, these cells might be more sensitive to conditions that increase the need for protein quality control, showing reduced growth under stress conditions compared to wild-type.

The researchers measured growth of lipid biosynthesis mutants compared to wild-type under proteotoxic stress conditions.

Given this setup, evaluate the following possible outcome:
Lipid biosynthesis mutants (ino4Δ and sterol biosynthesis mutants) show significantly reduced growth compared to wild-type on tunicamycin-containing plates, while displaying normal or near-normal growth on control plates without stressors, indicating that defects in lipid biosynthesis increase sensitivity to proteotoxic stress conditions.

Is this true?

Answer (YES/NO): NO